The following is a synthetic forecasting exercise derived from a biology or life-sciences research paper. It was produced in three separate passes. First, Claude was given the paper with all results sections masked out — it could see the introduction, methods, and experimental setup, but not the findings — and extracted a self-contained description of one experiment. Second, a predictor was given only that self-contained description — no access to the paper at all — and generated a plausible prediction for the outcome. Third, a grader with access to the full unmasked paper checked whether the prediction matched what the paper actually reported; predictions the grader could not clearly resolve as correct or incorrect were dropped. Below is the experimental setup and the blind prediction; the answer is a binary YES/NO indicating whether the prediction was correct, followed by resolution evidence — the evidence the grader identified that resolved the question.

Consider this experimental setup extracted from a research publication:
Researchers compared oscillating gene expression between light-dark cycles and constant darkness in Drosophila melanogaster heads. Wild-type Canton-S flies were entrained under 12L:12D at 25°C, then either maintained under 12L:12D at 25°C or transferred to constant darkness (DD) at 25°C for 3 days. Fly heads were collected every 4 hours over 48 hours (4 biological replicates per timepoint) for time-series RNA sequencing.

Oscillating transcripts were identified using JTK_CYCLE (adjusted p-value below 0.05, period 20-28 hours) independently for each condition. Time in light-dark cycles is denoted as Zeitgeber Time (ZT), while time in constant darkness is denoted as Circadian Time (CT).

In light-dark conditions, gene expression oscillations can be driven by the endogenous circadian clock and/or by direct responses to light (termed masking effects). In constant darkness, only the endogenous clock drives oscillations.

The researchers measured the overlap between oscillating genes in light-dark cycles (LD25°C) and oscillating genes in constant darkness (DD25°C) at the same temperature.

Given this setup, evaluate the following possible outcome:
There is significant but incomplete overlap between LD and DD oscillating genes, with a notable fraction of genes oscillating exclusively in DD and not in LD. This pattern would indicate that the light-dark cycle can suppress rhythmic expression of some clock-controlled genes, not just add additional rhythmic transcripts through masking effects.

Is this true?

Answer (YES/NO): YES